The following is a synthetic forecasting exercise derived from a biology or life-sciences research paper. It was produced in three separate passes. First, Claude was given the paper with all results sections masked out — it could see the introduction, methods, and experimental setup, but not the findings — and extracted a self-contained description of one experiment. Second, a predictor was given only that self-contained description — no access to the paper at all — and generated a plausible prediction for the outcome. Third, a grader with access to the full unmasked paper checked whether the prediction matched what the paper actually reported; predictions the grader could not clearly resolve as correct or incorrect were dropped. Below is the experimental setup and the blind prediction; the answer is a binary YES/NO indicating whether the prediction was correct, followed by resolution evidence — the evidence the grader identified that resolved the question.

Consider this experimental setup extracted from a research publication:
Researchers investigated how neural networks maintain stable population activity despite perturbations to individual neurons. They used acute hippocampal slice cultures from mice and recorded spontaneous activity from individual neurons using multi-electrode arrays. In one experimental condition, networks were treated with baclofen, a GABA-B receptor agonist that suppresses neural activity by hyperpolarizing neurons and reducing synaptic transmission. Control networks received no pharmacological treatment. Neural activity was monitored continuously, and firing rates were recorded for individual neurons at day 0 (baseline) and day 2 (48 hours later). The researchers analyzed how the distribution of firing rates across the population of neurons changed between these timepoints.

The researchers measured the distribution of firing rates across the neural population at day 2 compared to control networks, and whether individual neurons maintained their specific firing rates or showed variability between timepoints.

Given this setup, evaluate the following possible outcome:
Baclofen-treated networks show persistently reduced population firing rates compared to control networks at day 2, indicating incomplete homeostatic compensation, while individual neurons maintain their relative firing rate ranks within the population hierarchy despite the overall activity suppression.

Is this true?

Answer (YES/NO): NO